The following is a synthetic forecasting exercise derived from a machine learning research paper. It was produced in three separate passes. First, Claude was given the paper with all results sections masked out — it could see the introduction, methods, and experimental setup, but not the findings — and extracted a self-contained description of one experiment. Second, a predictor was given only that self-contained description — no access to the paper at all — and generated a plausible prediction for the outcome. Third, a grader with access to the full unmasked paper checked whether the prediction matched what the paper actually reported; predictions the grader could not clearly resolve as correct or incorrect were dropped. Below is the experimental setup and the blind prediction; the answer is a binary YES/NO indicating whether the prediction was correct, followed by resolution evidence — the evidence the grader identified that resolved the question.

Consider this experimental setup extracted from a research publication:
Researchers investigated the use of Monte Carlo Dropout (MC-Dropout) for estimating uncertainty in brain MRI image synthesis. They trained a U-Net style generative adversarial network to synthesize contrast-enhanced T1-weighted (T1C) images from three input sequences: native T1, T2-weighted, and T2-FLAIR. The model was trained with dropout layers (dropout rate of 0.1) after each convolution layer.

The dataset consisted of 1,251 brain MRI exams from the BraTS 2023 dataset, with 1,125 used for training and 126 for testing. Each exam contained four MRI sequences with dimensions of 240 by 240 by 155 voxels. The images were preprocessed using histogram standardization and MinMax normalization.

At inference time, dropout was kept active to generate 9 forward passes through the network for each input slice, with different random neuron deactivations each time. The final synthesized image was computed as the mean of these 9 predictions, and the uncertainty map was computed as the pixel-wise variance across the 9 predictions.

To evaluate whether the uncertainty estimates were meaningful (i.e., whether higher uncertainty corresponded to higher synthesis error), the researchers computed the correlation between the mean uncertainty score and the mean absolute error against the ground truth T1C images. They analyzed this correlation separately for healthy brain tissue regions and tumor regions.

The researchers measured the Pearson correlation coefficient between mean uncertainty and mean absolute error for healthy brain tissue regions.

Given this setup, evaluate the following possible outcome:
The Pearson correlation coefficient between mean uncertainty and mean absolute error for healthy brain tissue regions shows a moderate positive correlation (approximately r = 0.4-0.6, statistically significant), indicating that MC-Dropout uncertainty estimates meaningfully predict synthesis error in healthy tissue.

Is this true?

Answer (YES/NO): NO